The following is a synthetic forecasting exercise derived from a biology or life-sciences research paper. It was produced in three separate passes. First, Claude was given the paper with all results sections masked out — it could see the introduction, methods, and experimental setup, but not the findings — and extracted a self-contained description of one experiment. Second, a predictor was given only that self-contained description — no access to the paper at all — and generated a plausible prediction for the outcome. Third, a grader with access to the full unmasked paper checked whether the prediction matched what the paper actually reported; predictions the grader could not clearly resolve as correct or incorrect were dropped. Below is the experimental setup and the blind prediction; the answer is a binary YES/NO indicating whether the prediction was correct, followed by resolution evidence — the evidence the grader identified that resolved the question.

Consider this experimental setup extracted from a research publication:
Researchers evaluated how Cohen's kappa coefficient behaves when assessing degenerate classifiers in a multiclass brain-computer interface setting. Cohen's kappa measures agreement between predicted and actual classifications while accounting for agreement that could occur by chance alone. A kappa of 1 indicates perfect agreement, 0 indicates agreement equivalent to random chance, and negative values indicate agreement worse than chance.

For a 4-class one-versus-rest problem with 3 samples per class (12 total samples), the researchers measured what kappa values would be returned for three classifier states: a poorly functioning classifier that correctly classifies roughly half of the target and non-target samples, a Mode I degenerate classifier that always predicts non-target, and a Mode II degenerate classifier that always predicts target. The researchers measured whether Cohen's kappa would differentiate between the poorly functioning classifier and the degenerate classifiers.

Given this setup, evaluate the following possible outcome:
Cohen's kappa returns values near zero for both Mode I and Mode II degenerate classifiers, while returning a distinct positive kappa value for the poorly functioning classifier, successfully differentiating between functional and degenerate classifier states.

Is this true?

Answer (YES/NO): NO